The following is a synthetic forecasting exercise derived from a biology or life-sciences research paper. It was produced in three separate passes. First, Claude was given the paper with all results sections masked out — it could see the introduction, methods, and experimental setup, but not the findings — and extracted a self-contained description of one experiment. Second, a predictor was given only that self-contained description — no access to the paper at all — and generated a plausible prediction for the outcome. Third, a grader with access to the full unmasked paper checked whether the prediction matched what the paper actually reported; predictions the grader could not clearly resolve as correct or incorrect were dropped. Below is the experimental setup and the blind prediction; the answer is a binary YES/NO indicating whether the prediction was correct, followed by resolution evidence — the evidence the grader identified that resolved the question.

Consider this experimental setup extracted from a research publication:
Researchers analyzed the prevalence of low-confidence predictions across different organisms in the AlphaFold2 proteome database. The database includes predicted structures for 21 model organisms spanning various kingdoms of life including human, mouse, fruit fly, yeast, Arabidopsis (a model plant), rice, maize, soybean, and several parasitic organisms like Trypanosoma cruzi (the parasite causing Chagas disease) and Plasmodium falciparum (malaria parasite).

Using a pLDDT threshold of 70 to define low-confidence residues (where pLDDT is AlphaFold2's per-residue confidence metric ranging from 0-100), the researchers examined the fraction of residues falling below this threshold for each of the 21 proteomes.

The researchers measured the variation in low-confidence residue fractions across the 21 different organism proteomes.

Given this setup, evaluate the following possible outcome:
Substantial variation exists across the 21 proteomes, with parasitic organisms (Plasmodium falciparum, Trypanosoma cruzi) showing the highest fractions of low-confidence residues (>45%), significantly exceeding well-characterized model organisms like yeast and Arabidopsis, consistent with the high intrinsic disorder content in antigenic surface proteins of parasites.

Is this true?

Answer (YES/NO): NO